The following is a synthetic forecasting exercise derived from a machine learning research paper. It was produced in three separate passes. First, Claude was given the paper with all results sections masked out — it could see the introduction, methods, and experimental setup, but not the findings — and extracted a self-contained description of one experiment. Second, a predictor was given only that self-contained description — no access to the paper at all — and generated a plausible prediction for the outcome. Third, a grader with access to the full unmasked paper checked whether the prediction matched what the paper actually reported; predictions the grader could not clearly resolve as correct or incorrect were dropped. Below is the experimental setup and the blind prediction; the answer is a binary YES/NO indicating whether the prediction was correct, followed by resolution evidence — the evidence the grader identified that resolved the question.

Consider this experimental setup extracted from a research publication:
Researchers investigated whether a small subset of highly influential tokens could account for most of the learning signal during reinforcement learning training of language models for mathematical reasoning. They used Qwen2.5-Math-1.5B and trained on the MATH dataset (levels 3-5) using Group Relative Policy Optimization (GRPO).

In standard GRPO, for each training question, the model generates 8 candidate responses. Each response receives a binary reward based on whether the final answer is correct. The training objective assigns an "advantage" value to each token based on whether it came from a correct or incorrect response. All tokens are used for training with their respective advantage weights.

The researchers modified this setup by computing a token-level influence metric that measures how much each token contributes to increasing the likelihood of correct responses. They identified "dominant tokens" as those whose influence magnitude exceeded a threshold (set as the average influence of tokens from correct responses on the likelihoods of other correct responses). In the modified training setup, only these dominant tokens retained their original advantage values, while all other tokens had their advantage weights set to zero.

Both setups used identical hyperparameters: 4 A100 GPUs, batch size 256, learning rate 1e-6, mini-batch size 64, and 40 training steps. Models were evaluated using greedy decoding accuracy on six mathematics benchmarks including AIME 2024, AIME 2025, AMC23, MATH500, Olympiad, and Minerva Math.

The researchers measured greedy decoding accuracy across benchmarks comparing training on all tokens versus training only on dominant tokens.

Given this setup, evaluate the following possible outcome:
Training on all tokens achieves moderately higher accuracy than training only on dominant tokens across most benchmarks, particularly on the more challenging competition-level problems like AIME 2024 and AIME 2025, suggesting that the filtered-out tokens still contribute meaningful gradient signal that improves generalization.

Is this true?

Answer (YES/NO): NO